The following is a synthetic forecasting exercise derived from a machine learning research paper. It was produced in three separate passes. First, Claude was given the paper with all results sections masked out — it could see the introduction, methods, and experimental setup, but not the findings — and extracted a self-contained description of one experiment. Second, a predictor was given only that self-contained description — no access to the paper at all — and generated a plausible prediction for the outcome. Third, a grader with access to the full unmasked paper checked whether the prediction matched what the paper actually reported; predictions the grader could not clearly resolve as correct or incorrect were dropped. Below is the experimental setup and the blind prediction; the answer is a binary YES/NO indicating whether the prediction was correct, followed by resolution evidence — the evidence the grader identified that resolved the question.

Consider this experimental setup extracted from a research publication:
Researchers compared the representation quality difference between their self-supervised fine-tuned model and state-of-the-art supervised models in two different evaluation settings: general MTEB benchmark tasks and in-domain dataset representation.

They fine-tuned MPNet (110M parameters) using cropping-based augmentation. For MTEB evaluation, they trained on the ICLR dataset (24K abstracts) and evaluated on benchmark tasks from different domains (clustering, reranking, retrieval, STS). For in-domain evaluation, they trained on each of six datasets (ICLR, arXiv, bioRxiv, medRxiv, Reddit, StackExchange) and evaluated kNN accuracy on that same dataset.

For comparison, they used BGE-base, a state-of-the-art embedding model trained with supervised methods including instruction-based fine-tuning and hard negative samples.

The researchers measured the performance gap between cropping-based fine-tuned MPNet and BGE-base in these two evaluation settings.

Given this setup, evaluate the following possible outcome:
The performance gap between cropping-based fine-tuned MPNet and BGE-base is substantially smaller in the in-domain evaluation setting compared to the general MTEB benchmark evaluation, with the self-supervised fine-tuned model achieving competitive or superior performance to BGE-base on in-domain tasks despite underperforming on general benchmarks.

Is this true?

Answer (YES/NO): YES